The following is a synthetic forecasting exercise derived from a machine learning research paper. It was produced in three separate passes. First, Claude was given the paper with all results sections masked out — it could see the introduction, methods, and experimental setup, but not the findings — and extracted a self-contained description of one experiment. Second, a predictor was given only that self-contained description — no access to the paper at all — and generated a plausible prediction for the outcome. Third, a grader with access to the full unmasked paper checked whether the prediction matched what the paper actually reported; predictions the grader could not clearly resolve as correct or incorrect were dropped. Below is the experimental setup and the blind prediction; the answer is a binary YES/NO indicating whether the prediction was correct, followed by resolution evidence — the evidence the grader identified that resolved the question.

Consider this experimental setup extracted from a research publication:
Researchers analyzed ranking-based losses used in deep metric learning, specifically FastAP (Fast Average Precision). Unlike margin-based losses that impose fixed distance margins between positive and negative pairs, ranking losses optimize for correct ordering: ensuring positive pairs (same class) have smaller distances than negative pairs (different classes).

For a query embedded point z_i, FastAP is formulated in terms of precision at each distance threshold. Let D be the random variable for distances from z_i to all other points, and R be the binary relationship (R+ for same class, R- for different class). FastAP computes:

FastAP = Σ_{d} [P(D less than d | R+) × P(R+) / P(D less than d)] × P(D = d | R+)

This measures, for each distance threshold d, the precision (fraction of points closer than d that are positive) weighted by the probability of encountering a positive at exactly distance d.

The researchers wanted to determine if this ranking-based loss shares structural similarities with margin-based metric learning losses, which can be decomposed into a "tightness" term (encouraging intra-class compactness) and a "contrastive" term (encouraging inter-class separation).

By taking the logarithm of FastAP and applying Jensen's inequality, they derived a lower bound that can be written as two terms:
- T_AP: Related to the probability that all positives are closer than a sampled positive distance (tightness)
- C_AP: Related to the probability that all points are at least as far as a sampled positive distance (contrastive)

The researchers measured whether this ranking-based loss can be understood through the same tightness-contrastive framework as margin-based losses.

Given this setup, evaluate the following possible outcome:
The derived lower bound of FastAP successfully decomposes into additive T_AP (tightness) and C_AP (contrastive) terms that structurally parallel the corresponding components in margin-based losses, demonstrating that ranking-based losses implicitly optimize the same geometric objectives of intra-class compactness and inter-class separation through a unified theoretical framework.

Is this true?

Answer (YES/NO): YES